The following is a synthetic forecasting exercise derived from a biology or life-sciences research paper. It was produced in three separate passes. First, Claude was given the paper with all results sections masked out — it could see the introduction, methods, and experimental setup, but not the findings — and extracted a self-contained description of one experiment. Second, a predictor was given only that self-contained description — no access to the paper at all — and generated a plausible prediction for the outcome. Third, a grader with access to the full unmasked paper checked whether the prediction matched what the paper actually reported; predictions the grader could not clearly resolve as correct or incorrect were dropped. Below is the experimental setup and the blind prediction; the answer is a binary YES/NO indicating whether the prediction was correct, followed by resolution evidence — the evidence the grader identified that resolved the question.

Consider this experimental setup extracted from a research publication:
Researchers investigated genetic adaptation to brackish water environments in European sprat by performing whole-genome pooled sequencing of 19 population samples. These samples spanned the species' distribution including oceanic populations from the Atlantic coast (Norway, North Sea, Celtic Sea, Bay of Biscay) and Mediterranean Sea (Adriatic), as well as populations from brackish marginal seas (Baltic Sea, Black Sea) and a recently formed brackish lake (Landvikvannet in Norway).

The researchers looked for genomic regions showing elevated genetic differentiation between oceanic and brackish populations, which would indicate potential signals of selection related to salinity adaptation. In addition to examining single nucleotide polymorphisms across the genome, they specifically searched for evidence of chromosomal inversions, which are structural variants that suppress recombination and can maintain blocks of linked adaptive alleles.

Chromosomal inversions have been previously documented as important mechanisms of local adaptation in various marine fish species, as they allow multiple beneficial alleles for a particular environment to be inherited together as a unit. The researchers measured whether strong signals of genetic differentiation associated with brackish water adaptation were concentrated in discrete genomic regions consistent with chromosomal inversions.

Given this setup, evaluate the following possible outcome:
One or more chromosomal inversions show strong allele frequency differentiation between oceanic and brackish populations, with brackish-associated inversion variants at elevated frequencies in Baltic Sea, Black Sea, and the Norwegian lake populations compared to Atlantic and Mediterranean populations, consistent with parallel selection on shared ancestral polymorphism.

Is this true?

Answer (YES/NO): YES